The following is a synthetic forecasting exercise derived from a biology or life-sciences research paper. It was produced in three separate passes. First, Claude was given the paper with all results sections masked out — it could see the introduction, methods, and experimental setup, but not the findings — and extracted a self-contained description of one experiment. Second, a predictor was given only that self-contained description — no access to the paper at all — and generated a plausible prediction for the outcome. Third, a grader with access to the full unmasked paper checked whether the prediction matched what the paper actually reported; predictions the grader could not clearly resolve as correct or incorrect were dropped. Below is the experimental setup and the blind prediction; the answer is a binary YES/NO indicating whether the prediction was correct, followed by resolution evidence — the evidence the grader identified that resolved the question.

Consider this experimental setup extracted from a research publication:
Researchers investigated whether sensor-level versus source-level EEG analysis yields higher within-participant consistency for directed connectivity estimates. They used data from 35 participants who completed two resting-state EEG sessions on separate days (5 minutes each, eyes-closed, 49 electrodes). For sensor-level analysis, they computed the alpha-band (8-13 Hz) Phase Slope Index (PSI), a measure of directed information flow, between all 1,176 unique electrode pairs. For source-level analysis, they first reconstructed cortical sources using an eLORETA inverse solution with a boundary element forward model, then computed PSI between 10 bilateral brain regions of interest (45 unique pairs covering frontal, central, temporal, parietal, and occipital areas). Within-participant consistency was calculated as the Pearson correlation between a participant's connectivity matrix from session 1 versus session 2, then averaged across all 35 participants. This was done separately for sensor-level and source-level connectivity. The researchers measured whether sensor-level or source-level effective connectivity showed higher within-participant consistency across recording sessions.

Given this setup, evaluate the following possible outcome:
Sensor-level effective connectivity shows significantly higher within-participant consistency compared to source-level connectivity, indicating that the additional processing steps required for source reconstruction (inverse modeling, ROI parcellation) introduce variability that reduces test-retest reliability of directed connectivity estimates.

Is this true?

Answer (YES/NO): YES